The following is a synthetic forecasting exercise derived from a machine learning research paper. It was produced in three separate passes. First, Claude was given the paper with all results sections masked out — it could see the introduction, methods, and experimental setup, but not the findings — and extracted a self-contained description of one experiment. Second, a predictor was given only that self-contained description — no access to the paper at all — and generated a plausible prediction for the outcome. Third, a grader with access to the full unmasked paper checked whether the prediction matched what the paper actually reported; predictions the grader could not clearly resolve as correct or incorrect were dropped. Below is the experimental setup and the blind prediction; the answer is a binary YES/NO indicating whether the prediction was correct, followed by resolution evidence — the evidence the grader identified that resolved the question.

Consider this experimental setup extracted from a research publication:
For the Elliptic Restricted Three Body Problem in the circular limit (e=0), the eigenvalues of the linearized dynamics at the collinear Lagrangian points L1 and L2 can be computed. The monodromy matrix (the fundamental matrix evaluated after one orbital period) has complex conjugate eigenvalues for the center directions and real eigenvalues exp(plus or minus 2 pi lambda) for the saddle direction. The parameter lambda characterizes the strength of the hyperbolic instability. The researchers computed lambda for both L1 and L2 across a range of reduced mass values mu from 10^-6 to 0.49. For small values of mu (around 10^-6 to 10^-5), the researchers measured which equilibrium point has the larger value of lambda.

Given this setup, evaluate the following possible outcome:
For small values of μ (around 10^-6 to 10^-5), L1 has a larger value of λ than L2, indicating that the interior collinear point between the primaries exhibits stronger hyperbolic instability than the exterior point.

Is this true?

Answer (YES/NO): YES